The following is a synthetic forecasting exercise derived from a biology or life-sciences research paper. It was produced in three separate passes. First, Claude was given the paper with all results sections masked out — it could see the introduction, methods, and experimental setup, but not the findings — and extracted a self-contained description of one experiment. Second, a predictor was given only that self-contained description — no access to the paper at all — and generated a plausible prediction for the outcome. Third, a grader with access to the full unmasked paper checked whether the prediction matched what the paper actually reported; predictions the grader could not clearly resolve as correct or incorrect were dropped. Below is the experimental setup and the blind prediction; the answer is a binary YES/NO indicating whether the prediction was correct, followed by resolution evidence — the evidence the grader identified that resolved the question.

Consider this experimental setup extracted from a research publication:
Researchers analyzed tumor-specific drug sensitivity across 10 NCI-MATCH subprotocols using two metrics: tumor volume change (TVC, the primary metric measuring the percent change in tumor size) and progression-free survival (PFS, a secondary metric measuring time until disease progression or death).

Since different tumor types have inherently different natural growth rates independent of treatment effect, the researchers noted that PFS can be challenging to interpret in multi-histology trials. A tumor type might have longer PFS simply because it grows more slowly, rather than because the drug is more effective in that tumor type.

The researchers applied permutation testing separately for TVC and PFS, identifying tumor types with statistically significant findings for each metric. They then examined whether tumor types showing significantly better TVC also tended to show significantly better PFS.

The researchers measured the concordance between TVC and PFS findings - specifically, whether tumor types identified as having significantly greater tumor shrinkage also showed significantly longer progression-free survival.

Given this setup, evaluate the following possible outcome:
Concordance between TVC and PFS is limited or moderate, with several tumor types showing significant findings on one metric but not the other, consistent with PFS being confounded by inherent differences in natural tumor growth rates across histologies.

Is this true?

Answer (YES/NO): YES